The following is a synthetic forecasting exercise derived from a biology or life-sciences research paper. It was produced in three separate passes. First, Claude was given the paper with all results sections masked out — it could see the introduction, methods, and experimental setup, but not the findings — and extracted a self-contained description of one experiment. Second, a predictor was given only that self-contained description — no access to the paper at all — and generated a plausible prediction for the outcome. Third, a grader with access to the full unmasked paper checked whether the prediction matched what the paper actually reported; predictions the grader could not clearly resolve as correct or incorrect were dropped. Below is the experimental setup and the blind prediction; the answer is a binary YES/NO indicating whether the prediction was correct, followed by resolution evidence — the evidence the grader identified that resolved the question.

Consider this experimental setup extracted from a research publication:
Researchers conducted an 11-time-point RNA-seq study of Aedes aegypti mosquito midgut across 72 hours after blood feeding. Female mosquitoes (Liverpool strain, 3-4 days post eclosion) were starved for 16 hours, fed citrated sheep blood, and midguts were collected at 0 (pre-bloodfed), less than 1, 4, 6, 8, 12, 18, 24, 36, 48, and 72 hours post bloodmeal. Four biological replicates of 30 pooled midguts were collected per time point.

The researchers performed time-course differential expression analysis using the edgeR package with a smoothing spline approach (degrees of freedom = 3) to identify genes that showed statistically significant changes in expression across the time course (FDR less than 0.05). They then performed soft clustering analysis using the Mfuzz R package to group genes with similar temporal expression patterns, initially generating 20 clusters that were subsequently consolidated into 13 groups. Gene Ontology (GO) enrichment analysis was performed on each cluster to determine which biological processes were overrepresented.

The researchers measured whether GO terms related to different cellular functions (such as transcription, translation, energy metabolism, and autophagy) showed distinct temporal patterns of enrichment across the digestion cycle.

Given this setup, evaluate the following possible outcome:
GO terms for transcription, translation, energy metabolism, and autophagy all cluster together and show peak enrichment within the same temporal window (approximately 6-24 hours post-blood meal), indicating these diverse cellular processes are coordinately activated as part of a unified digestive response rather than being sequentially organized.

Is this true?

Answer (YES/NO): NO